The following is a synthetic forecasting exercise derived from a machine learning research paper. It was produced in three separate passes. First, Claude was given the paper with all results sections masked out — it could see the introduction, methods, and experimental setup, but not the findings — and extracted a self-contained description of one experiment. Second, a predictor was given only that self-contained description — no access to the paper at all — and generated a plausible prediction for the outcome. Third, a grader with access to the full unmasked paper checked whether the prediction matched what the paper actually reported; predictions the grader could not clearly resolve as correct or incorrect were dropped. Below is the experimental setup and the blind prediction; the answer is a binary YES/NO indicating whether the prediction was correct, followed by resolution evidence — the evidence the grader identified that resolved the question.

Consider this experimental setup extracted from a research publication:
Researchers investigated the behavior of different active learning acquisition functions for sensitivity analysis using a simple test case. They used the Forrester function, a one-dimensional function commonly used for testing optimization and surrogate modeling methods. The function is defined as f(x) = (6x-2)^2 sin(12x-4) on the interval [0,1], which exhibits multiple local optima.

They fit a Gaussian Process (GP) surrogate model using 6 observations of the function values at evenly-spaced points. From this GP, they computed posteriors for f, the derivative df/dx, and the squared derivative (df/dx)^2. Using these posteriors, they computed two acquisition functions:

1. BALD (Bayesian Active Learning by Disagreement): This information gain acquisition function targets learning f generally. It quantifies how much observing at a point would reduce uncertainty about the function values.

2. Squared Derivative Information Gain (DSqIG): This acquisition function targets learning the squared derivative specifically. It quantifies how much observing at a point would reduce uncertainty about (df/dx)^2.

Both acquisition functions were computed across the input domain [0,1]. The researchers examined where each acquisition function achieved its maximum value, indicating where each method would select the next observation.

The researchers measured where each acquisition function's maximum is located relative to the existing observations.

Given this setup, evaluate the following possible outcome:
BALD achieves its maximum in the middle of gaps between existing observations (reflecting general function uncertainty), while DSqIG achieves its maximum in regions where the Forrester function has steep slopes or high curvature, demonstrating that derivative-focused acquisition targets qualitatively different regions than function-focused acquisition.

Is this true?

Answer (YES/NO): NO